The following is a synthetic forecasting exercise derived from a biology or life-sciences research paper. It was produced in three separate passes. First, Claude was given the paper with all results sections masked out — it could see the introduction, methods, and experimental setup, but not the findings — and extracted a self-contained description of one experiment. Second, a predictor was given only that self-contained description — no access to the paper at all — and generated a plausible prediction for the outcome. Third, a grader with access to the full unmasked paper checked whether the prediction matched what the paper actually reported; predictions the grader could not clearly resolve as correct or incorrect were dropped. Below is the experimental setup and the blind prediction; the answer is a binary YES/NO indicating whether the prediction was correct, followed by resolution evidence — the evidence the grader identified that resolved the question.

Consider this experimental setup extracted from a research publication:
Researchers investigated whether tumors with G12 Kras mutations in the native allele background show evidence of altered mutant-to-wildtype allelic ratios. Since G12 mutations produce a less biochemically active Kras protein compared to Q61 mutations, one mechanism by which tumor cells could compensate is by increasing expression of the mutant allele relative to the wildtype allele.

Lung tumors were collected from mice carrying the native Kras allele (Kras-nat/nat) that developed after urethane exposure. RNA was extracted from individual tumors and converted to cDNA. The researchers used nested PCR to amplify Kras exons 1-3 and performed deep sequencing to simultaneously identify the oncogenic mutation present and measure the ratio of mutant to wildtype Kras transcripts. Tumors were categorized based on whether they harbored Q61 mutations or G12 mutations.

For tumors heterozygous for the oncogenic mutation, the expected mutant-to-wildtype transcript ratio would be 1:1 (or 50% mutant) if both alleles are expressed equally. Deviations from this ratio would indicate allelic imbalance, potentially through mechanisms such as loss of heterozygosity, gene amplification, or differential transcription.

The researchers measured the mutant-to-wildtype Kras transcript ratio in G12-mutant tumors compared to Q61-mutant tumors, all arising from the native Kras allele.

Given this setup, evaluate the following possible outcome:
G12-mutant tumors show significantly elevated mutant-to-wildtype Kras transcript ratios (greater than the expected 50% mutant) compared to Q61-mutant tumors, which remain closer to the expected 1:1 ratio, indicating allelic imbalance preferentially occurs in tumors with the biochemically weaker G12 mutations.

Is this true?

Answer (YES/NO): YES